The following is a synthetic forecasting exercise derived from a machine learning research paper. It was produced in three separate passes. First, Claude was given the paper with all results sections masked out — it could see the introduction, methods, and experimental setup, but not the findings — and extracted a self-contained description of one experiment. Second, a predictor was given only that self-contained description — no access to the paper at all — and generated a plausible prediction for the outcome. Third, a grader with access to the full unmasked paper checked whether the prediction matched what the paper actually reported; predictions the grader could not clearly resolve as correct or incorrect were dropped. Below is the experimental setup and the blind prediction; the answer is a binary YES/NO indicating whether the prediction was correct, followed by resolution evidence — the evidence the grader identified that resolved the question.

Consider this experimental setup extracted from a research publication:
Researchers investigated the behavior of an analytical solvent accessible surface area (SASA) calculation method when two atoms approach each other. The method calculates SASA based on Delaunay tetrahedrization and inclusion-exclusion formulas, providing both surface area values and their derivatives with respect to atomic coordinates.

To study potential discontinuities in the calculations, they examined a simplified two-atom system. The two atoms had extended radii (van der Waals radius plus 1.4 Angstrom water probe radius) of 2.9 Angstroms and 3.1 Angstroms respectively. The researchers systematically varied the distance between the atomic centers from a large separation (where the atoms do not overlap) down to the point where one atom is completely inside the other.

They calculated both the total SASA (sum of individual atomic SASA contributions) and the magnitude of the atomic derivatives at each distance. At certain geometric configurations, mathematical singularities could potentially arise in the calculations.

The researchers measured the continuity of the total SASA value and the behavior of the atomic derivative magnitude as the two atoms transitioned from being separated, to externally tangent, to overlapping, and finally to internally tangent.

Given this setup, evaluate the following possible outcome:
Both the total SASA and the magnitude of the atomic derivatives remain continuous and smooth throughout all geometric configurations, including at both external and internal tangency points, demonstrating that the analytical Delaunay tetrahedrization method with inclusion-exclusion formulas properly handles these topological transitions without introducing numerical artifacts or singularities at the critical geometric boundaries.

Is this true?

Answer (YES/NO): NO